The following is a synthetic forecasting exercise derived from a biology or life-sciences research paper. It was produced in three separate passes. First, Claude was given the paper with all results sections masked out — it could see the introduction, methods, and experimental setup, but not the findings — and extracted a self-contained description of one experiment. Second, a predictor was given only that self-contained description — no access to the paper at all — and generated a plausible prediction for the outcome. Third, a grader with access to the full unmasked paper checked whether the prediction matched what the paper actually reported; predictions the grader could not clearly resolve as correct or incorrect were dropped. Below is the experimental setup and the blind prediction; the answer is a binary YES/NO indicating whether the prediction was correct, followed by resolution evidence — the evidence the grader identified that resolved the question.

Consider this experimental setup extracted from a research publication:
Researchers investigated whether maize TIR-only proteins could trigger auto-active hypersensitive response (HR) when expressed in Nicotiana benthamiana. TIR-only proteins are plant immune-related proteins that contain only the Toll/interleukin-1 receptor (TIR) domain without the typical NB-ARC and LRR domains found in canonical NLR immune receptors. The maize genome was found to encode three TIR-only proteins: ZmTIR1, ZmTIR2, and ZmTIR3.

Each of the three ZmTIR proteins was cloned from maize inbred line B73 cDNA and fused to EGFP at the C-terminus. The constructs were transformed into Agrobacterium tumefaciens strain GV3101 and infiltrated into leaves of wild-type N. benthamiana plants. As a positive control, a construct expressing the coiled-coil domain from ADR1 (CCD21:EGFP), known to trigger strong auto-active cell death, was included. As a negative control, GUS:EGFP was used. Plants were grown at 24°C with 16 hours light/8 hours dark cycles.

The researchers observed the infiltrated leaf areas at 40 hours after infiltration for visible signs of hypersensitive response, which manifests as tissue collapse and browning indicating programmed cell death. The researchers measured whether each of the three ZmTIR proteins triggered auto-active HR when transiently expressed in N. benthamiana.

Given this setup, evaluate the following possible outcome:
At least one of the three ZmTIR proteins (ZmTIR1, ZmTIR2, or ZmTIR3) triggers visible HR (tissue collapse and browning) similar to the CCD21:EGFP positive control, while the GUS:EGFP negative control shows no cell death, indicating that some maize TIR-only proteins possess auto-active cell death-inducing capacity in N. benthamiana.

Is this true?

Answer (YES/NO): YES